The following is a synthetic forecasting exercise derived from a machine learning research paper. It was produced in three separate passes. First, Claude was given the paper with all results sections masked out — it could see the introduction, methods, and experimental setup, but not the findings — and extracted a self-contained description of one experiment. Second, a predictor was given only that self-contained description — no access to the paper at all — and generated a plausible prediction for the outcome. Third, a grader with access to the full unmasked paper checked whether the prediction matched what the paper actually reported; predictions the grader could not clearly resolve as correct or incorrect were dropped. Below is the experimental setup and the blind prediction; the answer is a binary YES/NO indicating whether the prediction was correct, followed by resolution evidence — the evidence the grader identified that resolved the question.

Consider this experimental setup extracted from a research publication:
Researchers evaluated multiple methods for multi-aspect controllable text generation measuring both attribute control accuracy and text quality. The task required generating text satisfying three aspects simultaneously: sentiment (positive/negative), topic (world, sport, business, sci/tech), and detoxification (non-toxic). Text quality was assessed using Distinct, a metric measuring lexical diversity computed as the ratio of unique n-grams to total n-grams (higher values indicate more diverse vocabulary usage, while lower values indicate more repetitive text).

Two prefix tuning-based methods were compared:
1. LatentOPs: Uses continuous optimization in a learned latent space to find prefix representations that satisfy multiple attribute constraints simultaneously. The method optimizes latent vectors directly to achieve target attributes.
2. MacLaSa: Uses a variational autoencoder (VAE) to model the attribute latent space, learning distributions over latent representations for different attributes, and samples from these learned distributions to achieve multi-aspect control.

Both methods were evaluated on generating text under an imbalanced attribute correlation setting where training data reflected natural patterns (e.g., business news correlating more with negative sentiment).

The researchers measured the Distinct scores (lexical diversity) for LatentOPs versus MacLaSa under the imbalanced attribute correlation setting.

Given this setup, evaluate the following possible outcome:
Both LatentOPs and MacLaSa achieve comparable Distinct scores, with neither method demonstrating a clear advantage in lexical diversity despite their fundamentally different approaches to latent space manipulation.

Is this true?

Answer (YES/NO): NO